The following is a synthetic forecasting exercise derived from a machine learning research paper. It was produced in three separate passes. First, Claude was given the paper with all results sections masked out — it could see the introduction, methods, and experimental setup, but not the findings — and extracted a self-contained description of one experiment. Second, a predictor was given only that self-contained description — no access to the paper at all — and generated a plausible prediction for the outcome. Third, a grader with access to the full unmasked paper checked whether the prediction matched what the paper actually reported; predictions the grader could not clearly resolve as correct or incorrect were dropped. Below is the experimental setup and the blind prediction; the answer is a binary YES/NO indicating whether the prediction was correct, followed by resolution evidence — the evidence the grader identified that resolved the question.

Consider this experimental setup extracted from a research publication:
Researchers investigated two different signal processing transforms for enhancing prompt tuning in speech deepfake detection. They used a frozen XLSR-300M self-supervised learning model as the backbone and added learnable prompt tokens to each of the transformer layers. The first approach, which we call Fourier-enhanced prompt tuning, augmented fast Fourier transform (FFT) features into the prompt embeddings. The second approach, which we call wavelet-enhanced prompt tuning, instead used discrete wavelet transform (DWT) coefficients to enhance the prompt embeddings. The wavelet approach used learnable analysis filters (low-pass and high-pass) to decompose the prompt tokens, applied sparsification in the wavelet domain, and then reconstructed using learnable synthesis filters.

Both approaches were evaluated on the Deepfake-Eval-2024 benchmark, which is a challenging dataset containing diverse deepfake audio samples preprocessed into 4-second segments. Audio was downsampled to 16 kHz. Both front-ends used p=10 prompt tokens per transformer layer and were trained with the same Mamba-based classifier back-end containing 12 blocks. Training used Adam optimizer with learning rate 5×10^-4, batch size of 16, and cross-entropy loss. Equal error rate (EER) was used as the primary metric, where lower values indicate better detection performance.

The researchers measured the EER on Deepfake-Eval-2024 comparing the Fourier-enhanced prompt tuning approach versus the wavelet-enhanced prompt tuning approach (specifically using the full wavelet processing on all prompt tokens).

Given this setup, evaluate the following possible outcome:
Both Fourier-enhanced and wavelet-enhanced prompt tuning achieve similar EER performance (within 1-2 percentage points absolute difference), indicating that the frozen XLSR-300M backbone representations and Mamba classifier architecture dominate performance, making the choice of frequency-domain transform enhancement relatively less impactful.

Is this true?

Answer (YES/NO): NO